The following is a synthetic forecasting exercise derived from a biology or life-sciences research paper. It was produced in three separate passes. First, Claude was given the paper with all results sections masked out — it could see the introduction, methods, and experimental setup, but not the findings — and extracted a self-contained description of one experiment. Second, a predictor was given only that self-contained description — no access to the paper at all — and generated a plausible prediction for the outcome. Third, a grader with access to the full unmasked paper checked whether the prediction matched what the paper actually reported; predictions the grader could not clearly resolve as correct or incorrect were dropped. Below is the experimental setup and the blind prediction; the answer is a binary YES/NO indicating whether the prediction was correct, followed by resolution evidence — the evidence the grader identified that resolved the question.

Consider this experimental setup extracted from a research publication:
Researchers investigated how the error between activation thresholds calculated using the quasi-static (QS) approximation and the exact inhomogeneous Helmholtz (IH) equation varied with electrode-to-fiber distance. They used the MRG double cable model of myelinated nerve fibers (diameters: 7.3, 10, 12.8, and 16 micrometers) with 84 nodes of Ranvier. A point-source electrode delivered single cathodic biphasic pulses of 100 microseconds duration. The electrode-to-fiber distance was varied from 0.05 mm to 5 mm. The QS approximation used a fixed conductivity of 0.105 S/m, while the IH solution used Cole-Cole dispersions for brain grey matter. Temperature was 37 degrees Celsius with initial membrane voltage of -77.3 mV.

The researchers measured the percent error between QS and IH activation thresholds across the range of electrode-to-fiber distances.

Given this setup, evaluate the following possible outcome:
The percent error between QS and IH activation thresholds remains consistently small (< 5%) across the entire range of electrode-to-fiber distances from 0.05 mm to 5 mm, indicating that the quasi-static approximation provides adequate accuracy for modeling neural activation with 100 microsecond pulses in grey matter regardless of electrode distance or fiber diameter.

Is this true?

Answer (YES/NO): YES